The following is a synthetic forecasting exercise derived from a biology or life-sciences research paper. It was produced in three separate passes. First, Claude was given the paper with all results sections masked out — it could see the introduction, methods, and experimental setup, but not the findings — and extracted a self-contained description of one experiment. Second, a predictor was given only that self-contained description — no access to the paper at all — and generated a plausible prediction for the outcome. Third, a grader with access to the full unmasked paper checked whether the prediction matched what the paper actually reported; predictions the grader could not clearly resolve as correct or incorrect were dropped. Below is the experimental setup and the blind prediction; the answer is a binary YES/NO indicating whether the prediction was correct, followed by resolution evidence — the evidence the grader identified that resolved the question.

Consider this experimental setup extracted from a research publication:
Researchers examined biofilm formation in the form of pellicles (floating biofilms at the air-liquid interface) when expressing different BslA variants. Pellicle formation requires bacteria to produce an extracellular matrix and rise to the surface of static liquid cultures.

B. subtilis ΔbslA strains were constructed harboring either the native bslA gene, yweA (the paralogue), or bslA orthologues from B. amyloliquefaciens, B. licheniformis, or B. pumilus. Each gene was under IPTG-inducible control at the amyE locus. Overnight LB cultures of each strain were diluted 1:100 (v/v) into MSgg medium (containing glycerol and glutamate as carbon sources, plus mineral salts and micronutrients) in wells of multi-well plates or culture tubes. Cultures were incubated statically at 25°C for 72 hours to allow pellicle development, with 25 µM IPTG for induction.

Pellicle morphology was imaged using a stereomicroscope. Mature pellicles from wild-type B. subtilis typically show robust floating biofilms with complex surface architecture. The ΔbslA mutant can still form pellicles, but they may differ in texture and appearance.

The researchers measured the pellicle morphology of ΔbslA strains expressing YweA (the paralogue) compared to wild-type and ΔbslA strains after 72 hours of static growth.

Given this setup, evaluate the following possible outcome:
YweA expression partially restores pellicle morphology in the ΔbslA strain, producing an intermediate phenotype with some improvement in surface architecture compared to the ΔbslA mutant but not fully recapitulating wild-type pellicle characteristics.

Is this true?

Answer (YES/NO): NO